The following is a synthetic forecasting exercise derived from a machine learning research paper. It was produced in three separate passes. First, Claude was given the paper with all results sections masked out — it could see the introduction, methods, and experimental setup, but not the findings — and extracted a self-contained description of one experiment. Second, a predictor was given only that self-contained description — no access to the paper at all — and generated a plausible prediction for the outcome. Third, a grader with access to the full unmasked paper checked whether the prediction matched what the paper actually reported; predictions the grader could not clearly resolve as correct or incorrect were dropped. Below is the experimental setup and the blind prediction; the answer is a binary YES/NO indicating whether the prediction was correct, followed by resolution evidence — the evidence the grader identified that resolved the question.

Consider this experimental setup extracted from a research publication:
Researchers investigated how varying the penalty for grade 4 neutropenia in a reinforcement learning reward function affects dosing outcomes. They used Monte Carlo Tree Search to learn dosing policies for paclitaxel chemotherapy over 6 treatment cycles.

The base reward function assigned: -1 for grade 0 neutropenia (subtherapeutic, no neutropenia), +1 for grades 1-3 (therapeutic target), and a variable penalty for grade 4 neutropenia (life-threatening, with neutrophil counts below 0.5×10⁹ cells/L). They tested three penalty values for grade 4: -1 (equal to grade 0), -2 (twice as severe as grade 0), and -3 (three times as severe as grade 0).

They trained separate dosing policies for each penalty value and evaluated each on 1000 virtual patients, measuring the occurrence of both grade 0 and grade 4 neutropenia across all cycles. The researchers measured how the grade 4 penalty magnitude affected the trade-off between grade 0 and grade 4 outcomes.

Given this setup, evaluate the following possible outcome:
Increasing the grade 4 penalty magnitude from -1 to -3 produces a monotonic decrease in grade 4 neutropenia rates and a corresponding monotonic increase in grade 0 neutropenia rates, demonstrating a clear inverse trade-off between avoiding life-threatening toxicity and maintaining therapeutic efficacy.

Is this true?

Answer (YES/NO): YES